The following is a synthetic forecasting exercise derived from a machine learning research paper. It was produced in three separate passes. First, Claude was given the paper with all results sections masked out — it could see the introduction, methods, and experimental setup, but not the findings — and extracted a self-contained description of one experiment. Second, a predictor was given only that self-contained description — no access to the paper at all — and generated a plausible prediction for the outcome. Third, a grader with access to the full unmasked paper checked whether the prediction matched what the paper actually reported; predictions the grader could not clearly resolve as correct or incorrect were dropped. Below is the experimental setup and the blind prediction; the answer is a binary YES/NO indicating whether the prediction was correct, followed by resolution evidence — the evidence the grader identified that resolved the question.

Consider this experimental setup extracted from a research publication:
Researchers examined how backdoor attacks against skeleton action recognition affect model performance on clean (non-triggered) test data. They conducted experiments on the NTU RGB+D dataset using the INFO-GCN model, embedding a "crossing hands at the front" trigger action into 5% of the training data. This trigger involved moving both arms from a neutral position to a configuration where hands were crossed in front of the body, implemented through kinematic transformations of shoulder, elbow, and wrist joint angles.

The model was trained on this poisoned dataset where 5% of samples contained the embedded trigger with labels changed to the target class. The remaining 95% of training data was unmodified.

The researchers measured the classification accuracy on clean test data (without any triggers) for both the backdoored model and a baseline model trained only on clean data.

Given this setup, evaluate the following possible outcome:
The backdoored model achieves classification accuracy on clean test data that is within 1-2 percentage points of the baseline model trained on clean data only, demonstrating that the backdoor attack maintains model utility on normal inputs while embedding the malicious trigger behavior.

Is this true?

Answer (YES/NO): YES